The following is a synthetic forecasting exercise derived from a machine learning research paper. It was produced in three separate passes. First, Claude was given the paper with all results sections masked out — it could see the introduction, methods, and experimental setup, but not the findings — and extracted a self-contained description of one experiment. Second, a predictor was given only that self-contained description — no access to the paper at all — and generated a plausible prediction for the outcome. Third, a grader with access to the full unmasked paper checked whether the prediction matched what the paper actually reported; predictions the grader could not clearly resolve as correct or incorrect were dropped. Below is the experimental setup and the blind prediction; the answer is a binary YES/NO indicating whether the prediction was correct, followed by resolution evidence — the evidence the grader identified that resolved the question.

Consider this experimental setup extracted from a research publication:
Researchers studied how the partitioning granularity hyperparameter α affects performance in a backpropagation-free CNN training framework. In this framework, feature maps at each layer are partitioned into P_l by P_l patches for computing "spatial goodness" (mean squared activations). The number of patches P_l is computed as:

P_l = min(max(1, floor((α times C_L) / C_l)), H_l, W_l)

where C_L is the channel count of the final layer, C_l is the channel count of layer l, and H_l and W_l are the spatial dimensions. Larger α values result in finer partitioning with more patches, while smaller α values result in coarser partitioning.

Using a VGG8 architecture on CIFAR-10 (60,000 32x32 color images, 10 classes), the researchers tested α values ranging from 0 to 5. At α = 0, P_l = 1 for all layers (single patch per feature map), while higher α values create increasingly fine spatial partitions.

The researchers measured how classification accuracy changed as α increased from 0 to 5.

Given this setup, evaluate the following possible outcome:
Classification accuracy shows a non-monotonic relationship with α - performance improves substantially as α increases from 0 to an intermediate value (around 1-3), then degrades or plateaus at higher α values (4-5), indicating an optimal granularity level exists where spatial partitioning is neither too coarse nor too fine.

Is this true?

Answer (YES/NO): YES